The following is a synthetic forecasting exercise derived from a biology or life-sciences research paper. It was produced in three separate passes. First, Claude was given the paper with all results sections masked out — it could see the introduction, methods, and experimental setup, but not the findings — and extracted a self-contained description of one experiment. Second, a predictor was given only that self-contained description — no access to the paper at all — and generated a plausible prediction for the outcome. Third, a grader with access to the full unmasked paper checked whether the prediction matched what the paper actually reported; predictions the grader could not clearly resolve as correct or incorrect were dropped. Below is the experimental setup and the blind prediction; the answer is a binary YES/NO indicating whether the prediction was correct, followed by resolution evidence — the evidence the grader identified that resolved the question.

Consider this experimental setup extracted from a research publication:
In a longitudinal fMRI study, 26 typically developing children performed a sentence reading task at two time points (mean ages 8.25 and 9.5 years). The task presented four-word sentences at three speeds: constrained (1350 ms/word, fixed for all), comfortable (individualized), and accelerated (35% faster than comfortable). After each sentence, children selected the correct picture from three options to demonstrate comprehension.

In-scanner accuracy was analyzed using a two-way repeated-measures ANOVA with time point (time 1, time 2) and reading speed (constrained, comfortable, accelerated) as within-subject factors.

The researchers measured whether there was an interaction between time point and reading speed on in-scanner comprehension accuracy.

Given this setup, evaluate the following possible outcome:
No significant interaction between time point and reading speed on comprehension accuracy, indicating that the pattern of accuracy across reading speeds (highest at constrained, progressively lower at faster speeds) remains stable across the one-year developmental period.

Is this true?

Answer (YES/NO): NO